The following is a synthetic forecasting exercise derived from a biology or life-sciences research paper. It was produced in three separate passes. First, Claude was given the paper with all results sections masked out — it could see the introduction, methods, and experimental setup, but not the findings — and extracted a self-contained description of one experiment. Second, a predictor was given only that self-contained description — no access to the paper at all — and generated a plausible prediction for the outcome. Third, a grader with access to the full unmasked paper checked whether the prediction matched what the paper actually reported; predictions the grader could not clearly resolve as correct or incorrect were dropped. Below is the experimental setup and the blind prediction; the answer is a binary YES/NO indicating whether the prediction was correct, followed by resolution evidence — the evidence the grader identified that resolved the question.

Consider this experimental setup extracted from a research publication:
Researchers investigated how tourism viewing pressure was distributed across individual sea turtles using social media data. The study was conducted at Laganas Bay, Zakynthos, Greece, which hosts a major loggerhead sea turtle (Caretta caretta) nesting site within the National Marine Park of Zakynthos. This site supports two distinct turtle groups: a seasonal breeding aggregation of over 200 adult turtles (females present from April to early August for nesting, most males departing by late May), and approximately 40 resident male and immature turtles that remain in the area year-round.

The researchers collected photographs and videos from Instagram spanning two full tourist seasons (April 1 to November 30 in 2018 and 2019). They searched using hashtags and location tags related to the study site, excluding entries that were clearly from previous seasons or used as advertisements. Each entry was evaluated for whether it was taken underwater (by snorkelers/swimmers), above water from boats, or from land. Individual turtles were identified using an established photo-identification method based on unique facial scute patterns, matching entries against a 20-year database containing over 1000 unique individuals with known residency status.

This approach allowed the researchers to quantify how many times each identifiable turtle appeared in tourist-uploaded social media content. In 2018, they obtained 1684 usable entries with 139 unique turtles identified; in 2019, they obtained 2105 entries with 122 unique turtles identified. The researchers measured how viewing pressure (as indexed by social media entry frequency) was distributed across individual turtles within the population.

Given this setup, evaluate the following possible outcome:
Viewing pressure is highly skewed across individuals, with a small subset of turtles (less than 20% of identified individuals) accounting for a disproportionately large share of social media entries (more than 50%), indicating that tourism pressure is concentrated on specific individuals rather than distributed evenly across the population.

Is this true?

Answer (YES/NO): YES